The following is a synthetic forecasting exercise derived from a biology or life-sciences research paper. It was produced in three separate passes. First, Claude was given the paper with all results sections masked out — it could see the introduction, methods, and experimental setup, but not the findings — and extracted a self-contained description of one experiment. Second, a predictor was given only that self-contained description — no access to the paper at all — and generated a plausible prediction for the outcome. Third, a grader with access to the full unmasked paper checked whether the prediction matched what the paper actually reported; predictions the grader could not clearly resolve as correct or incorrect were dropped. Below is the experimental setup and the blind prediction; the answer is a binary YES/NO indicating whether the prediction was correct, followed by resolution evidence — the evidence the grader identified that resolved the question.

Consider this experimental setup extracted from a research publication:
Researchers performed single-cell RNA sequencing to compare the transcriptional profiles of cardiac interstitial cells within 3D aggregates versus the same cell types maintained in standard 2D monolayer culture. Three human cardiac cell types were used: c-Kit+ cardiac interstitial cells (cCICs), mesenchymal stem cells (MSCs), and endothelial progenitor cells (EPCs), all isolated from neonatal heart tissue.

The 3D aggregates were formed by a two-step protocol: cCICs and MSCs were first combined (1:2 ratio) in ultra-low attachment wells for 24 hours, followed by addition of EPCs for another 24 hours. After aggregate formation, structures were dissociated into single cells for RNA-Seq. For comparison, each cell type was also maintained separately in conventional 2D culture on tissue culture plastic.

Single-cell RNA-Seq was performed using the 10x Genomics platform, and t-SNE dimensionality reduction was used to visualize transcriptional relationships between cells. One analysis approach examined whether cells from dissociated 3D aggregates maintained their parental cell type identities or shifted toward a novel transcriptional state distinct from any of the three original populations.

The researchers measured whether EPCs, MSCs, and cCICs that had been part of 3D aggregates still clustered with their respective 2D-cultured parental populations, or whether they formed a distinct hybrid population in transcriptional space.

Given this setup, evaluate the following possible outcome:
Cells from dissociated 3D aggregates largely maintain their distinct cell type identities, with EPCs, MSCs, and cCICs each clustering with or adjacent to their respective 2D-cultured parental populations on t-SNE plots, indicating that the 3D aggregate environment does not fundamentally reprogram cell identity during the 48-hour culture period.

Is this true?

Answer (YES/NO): NO